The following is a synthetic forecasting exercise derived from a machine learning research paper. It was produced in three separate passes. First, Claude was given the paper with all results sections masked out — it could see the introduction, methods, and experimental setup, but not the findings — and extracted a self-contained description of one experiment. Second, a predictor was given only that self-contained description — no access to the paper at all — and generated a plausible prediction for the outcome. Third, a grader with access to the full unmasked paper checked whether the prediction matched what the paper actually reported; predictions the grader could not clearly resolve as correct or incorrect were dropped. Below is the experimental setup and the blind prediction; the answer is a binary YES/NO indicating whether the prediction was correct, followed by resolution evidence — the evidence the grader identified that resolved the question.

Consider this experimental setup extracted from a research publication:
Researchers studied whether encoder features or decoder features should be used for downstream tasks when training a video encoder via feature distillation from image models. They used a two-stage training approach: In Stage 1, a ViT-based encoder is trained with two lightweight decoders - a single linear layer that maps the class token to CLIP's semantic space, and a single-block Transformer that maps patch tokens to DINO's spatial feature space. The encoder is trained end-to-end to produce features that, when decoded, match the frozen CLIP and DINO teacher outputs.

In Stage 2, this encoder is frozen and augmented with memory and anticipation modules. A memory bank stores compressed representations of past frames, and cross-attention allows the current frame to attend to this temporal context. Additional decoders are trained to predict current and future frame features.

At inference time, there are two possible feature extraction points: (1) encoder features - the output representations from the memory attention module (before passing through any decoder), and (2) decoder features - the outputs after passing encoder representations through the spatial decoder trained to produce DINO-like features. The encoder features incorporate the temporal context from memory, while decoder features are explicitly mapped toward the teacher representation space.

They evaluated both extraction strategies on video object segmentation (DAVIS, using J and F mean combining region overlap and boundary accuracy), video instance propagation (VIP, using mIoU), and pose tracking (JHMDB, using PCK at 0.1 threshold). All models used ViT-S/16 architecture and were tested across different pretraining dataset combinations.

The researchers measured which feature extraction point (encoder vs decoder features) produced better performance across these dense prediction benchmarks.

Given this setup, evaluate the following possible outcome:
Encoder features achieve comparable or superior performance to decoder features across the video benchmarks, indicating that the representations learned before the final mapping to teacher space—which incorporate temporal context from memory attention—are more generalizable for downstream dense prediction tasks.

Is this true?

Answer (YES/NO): YES